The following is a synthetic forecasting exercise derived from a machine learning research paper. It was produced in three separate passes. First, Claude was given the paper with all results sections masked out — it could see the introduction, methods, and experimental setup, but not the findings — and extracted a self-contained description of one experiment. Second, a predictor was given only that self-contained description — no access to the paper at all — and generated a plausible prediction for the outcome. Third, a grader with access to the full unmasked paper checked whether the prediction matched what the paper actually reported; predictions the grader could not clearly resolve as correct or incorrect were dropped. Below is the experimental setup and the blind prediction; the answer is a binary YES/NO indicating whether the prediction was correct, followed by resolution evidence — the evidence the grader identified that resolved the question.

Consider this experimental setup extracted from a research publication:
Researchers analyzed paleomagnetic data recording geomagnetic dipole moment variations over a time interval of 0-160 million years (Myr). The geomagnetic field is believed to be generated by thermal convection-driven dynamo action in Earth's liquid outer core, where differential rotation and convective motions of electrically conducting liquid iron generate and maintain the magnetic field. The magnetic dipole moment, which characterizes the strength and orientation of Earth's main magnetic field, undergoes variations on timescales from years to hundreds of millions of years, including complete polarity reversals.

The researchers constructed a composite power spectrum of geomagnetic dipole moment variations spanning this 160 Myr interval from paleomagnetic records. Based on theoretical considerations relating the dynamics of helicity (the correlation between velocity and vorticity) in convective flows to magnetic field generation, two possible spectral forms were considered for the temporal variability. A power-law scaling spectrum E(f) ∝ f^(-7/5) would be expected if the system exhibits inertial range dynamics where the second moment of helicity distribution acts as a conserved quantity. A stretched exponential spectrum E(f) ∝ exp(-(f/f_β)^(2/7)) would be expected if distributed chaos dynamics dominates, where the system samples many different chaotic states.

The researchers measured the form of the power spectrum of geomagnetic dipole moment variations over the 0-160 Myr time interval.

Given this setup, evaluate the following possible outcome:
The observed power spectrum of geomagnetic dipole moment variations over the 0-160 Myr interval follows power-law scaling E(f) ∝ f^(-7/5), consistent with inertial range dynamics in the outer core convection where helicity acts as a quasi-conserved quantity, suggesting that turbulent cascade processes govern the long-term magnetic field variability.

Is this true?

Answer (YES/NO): YES